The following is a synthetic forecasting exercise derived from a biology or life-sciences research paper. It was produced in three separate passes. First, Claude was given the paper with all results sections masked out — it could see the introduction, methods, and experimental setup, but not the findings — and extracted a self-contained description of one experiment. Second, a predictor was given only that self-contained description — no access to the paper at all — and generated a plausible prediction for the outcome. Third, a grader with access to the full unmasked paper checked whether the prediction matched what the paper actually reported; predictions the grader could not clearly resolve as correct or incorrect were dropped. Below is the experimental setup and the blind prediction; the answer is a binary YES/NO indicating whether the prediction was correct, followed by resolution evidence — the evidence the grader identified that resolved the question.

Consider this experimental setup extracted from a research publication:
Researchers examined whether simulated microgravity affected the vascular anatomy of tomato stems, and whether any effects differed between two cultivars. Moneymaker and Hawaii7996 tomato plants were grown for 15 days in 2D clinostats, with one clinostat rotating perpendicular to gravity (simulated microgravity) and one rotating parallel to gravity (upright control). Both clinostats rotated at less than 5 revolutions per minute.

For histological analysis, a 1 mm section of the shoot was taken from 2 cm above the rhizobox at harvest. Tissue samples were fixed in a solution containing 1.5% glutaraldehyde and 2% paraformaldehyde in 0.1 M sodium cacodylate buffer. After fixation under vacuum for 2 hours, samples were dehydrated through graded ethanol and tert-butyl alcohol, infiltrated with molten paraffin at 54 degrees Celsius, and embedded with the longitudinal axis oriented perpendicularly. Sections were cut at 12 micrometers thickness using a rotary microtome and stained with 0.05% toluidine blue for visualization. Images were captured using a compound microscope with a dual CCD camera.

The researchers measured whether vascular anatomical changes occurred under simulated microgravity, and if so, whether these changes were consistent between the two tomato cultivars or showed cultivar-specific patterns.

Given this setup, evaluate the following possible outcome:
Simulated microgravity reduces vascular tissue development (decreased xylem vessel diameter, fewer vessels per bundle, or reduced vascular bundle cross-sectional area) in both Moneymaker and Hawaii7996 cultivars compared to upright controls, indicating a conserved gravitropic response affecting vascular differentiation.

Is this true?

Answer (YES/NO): NO